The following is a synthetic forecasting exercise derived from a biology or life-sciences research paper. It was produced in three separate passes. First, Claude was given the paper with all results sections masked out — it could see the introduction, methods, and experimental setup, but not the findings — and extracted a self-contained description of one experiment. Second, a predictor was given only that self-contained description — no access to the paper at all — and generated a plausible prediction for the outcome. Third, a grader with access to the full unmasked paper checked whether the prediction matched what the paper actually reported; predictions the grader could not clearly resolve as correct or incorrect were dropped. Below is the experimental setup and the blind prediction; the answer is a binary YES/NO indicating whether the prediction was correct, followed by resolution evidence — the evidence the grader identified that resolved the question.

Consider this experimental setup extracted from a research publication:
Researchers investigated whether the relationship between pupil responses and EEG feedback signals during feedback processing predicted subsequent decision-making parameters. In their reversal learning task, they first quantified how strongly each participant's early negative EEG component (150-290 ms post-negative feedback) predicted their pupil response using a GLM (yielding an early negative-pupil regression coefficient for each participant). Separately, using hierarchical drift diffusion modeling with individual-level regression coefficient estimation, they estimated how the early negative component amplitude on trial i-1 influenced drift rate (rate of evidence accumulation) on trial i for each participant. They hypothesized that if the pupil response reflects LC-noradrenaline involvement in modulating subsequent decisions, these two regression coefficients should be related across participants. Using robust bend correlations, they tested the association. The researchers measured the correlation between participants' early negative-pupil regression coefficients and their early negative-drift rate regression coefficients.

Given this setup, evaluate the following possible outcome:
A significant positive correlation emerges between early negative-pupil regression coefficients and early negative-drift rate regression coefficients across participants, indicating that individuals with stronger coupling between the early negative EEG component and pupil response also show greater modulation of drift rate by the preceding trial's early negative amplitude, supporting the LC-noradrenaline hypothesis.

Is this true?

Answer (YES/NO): NO